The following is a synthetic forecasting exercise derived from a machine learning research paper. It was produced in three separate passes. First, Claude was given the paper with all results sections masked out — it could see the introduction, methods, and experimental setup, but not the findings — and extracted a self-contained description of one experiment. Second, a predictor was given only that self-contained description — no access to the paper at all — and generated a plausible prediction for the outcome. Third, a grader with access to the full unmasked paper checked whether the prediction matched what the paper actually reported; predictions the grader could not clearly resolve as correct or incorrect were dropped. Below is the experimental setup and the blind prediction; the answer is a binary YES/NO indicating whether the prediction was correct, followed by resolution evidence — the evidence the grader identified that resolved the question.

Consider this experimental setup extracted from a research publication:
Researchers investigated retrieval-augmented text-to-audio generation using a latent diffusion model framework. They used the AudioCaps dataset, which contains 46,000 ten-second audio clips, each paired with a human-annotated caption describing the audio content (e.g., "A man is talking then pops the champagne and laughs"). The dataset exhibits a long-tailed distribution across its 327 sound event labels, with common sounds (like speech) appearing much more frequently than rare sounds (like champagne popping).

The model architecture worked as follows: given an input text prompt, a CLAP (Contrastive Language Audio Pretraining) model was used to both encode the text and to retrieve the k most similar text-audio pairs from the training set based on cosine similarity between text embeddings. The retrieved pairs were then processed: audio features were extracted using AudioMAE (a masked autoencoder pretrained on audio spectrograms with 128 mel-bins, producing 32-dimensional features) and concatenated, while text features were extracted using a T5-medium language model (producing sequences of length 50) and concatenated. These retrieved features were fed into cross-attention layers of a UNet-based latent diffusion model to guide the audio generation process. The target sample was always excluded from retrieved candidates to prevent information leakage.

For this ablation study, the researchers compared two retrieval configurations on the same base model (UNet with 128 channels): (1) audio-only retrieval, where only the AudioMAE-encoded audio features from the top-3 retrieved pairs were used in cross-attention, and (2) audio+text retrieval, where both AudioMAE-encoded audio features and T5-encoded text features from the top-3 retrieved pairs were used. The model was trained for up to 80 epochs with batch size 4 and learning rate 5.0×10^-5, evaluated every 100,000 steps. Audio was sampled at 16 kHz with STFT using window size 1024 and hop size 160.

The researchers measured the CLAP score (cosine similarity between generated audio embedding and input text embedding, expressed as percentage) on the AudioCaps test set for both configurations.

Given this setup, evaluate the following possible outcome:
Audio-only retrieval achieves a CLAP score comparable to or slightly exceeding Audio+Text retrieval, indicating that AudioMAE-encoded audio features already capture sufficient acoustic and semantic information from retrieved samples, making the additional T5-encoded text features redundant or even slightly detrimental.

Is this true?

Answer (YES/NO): NO